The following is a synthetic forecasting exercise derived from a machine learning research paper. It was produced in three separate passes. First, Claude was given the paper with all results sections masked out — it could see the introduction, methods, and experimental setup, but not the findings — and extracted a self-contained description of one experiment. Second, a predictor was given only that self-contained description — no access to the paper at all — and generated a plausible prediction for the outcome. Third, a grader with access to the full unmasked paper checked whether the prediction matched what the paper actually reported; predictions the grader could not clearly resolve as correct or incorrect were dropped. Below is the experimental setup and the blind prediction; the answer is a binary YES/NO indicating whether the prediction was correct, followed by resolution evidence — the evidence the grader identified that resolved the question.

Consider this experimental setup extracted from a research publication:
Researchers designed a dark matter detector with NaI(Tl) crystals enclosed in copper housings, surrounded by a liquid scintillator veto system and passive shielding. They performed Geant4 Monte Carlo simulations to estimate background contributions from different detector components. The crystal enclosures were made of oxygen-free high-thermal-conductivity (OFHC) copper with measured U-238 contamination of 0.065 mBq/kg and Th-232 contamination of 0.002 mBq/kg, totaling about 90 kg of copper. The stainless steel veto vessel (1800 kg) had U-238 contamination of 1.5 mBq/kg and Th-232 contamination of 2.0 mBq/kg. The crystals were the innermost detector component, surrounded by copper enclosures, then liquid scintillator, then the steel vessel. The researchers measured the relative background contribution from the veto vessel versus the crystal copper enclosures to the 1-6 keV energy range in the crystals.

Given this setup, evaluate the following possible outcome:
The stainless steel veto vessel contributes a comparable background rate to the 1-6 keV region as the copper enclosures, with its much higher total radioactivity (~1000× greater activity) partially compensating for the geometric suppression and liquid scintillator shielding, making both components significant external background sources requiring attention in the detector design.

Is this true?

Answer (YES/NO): NO